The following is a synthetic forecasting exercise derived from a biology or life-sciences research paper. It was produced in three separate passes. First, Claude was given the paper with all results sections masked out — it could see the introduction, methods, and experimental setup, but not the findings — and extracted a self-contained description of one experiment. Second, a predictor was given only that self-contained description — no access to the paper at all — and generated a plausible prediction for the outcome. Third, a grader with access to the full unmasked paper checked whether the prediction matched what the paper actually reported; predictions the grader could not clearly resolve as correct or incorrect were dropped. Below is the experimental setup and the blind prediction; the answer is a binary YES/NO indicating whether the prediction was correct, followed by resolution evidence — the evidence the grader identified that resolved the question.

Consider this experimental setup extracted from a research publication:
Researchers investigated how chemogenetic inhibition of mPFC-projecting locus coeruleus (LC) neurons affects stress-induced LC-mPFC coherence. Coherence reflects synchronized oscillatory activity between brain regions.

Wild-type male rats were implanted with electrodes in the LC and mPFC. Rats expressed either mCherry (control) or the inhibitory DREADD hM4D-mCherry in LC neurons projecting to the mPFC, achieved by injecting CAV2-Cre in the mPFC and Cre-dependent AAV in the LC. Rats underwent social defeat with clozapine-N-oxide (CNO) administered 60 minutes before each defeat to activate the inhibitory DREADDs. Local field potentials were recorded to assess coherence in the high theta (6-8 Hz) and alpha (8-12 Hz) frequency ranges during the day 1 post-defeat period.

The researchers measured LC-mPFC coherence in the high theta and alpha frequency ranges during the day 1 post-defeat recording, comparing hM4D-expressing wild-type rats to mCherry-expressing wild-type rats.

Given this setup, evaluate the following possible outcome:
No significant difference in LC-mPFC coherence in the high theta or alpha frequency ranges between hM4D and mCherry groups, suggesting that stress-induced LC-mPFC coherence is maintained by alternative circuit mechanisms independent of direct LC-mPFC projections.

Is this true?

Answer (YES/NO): NO